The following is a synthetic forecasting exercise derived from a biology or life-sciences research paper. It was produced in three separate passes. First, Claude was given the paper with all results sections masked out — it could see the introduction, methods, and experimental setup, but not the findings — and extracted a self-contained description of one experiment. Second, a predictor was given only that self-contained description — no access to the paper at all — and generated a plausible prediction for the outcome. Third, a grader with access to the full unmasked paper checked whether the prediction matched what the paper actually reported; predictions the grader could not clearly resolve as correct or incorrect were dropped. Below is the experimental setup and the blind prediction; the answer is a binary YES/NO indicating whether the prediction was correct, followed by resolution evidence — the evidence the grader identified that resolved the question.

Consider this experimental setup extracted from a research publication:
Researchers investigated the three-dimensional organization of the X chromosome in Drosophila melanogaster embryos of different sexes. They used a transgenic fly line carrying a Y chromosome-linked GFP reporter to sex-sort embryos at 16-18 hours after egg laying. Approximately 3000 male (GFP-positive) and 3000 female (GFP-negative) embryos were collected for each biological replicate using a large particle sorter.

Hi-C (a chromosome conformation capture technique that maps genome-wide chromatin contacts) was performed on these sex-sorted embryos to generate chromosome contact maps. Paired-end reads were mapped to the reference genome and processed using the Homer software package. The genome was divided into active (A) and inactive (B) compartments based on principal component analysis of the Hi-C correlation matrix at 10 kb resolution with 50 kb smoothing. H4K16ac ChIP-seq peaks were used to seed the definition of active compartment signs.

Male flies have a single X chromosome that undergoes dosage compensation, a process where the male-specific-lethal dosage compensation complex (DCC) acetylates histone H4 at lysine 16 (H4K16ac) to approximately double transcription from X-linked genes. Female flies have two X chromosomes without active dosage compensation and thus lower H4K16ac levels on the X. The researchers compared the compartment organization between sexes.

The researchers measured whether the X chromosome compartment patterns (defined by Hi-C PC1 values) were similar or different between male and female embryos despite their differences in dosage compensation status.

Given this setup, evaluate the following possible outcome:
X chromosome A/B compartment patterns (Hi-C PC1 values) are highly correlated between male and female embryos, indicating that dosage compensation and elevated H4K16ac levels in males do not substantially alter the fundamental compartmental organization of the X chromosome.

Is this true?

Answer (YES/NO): YES